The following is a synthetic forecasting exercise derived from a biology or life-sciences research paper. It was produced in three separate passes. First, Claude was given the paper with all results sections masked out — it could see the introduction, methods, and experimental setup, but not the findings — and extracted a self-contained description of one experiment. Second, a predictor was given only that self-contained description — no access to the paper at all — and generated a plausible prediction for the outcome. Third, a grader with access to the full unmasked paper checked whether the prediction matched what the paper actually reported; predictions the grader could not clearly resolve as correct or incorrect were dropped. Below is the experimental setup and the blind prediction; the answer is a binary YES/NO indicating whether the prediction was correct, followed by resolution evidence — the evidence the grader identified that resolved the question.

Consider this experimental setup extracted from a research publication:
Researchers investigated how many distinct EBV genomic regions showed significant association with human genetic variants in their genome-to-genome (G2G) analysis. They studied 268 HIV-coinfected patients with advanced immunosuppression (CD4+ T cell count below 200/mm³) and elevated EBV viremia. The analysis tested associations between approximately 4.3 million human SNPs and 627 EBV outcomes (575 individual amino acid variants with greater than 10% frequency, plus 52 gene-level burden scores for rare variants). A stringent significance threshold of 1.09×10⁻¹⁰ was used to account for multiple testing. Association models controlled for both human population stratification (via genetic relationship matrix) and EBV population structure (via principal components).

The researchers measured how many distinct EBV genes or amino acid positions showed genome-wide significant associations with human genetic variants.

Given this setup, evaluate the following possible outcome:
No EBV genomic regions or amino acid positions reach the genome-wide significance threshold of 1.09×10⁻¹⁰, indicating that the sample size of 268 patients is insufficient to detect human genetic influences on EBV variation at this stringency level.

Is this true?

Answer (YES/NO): NO